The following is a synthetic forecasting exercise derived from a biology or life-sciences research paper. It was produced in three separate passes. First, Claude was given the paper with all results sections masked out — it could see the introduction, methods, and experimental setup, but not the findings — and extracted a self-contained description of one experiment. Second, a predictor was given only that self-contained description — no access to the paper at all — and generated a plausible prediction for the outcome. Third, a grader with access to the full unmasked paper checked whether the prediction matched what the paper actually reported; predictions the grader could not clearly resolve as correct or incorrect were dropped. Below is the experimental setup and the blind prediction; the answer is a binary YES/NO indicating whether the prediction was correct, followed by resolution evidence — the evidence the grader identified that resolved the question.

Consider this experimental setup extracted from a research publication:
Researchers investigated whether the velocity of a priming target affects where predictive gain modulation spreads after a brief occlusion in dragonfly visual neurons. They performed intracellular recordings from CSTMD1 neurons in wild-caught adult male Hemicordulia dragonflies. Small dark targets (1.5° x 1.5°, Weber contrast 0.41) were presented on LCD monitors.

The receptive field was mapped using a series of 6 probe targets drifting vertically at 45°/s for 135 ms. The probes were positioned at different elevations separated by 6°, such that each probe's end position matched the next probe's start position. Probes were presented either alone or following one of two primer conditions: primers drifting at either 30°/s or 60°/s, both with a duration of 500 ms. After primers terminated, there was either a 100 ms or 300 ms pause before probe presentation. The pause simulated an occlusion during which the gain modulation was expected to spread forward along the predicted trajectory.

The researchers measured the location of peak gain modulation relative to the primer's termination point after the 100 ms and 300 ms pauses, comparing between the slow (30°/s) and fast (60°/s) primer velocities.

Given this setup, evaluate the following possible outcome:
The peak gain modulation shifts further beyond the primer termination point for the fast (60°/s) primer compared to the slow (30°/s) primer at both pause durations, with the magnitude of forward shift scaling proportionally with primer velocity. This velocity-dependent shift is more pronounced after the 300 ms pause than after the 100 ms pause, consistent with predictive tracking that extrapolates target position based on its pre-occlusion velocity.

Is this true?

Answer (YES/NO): NO